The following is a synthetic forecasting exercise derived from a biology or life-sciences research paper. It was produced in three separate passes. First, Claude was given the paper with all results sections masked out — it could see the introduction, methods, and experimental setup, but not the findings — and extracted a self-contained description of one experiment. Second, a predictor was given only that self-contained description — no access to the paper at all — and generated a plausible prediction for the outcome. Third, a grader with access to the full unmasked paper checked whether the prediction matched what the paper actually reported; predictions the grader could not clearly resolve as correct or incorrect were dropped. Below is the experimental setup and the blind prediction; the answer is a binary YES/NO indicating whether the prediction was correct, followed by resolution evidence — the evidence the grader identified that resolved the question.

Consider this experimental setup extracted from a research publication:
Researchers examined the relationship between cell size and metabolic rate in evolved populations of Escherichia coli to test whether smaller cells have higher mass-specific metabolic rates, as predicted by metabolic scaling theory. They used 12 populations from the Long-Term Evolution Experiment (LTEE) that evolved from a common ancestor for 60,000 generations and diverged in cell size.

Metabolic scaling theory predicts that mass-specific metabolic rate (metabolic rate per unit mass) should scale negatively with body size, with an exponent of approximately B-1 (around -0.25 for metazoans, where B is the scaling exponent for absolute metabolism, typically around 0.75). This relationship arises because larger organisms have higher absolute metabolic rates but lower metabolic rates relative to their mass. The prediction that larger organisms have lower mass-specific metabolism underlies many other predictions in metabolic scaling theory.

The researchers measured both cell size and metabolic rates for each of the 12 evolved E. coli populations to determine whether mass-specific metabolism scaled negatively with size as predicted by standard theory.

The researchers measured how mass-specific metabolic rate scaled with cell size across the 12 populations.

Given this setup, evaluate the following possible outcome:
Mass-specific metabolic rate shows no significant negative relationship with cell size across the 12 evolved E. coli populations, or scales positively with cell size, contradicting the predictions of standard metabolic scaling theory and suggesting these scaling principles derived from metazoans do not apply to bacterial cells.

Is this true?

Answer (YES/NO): NO